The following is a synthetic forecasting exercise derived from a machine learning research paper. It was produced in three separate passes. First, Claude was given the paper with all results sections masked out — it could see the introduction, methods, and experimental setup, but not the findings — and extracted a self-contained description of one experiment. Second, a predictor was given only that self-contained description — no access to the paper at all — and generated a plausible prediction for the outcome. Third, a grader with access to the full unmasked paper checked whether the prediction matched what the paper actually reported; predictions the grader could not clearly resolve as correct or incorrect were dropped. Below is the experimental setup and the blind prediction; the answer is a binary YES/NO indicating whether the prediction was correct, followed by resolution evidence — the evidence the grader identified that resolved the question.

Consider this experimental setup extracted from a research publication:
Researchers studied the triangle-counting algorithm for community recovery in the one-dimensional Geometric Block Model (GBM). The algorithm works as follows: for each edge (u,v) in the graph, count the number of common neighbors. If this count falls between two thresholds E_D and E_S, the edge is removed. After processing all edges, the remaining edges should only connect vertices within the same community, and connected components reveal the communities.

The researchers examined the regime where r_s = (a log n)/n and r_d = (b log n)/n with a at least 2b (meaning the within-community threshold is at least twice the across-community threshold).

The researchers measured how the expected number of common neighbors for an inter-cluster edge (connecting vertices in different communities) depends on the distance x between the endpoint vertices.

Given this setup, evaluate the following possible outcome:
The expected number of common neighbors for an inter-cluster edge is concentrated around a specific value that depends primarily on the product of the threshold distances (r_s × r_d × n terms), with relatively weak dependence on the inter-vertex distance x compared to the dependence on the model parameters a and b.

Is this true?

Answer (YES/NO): NO